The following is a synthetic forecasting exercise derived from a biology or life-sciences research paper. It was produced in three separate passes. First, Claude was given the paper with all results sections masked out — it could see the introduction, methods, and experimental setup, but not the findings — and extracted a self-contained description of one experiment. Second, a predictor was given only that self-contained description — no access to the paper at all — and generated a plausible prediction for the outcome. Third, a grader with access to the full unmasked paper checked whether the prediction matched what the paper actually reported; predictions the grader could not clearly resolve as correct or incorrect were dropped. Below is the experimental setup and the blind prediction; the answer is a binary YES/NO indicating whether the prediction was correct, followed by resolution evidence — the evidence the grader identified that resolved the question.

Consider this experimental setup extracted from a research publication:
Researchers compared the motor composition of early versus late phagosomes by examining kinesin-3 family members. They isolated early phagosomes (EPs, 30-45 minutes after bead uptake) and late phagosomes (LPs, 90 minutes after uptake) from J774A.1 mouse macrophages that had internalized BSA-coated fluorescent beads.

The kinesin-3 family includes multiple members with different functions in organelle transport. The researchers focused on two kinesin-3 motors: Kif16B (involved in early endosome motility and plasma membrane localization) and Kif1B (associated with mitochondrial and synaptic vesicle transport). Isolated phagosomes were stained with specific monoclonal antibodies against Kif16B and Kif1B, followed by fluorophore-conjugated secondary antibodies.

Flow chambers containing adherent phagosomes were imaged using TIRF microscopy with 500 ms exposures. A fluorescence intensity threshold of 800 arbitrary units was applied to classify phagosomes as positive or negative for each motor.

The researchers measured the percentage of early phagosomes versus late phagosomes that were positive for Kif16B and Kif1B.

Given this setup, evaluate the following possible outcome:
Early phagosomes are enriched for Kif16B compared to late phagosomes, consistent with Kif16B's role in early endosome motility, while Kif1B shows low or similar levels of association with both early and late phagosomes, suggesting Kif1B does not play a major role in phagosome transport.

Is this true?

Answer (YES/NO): YES